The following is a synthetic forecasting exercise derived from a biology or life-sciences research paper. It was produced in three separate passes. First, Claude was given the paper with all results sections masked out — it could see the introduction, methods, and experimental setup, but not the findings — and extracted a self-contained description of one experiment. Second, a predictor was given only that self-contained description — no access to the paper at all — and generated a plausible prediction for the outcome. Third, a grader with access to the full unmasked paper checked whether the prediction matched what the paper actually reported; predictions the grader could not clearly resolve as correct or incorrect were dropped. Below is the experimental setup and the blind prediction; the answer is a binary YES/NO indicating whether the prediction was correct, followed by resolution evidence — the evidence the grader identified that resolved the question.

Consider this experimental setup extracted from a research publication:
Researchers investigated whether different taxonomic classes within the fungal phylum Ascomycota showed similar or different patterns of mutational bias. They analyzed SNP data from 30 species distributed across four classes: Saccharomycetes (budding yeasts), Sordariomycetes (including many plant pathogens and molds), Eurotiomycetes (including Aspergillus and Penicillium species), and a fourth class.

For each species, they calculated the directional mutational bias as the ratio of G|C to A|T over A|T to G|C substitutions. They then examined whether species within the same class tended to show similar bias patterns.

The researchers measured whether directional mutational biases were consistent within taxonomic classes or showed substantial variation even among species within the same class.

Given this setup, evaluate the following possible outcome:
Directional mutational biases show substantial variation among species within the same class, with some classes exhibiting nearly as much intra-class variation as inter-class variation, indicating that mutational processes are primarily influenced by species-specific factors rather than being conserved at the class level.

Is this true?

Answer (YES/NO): NO